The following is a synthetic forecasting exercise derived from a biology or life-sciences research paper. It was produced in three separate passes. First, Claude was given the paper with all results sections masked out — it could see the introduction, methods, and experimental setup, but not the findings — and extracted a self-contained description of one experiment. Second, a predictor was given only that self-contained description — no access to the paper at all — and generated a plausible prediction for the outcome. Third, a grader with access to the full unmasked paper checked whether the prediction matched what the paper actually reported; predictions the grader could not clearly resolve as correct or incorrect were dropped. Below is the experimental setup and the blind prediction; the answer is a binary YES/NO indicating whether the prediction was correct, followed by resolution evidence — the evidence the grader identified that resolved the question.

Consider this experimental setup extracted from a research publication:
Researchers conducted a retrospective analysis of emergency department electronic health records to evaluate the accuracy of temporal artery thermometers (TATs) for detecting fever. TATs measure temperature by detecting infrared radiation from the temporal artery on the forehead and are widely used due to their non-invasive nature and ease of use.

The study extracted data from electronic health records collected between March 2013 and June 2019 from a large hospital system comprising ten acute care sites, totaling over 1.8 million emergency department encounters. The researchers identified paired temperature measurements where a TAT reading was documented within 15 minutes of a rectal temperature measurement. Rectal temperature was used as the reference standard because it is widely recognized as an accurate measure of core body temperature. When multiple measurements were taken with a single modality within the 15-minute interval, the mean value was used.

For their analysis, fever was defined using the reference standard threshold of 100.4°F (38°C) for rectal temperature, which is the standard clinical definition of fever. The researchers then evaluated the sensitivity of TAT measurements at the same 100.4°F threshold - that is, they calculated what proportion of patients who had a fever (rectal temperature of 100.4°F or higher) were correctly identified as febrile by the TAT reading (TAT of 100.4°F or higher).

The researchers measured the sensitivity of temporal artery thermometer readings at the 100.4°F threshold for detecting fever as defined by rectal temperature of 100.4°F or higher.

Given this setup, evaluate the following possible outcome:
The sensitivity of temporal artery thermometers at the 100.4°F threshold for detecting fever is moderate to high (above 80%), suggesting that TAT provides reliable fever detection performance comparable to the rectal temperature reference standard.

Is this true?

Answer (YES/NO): NO